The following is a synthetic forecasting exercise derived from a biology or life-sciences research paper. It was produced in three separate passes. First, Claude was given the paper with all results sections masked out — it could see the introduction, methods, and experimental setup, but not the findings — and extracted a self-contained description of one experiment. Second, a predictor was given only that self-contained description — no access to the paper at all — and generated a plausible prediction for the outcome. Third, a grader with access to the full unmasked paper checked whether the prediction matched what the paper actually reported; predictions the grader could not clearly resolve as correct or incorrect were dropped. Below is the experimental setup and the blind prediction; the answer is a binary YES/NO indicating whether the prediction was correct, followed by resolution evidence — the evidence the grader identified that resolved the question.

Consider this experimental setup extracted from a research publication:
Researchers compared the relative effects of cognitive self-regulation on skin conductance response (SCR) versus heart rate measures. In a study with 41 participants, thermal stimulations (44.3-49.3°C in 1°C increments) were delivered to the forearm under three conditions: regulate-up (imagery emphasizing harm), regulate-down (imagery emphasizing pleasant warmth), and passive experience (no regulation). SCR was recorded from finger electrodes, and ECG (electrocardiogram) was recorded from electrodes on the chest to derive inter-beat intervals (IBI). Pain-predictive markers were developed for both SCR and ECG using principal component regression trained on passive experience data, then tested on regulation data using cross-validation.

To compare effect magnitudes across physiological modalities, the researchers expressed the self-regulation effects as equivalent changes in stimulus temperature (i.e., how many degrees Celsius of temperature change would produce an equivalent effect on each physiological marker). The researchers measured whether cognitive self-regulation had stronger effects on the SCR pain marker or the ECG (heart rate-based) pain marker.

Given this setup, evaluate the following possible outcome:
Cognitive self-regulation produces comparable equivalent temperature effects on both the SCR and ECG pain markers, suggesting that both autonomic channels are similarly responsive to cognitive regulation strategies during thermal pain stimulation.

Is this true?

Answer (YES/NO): NO